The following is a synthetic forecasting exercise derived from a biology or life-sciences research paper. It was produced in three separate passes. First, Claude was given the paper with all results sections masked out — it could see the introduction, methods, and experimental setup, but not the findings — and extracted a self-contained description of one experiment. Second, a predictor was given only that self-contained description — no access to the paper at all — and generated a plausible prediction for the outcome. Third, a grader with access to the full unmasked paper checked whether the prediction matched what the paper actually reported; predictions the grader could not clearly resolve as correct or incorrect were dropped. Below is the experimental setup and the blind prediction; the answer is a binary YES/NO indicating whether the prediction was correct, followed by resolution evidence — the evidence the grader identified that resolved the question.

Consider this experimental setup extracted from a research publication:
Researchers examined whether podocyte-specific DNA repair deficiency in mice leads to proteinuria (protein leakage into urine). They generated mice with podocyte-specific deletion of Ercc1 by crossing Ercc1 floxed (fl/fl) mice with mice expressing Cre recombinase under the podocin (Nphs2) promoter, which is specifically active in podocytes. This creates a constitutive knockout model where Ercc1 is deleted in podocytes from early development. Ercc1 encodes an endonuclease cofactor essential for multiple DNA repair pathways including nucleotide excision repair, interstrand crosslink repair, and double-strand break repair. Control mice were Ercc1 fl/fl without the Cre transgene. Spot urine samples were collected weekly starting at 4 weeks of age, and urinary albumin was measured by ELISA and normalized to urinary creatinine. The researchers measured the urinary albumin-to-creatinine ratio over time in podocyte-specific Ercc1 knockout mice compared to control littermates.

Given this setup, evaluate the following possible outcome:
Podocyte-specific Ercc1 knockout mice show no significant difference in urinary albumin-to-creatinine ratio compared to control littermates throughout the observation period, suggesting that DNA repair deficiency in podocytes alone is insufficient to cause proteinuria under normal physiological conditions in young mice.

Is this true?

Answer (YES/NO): NO